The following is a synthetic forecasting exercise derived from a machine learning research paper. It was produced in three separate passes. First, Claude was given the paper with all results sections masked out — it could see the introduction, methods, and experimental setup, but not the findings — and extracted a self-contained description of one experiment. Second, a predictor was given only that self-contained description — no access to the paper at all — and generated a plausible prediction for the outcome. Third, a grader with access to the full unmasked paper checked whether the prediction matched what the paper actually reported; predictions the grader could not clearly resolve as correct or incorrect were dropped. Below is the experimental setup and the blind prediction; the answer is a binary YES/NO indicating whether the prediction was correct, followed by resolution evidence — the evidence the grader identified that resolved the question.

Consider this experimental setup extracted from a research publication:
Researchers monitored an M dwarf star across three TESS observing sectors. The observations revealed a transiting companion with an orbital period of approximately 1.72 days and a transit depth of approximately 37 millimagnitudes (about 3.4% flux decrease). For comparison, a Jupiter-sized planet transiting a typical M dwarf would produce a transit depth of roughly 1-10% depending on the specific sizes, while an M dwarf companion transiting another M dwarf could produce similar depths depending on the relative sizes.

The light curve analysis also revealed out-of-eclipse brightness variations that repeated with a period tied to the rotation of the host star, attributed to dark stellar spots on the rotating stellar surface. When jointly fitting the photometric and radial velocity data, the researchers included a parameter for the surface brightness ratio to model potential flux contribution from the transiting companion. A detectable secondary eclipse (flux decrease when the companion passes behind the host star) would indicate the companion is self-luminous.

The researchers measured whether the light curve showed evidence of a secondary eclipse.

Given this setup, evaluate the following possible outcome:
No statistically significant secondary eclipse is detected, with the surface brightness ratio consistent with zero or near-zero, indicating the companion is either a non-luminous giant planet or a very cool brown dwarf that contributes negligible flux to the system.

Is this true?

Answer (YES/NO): NO